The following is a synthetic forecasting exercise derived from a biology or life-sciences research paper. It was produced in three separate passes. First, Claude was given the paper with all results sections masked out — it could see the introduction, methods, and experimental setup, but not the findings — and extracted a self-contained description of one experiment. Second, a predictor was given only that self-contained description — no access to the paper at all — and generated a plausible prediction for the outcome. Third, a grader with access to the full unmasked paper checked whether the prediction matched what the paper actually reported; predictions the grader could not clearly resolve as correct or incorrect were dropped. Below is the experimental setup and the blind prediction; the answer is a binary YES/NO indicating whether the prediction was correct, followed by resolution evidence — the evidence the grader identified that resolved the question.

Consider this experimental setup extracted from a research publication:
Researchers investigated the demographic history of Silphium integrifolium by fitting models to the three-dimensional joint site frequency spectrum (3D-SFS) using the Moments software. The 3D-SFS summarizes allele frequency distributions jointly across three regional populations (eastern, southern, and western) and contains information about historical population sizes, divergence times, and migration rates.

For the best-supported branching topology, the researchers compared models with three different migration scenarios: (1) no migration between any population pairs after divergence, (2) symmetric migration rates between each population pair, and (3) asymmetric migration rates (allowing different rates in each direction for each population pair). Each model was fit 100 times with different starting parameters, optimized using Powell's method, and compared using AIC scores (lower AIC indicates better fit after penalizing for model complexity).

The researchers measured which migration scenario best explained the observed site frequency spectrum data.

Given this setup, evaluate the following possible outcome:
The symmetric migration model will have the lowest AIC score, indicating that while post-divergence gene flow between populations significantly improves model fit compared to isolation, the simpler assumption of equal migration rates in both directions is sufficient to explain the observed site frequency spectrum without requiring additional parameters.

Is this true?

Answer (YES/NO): YES